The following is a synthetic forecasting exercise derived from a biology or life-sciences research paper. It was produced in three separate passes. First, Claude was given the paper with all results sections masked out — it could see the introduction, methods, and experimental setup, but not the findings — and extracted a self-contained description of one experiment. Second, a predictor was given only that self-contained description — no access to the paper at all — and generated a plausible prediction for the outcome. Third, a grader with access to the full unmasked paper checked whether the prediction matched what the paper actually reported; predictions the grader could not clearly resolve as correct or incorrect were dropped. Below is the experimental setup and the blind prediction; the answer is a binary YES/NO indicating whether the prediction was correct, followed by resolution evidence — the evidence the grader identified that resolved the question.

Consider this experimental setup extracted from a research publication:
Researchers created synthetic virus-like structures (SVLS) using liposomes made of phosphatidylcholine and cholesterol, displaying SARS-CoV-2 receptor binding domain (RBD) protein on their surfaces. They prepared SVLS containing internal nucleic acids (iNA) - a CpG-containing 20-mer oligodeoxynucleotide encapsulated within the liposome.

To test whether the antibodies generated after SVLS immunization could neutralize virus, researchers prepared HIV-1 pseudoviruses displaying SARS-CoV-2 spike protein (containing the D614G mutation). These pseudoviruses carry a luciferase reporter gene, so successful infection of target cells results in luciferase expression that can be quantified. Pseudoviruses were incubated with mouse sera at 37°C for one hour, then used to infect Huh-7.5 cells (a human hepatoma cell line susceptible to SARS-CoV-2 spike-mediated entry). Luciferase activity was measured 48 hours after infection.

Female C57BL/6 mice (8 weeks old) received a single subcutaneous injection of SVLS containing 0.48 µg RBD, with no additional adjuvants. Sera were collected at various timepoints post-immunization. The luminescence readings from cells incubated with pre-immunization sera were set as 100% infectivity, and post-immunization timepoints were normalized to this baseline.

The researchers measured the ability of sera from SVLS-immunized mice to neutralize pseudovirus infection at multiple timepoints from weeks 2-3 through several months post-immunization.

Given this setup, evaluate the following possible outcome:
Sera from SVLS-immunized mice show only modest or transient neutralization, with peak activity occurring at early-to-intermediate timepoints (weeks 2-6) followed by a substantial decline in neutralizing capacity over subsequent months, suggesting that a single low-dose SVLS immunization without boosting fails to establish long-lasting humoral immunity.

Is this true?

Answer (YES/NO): NO